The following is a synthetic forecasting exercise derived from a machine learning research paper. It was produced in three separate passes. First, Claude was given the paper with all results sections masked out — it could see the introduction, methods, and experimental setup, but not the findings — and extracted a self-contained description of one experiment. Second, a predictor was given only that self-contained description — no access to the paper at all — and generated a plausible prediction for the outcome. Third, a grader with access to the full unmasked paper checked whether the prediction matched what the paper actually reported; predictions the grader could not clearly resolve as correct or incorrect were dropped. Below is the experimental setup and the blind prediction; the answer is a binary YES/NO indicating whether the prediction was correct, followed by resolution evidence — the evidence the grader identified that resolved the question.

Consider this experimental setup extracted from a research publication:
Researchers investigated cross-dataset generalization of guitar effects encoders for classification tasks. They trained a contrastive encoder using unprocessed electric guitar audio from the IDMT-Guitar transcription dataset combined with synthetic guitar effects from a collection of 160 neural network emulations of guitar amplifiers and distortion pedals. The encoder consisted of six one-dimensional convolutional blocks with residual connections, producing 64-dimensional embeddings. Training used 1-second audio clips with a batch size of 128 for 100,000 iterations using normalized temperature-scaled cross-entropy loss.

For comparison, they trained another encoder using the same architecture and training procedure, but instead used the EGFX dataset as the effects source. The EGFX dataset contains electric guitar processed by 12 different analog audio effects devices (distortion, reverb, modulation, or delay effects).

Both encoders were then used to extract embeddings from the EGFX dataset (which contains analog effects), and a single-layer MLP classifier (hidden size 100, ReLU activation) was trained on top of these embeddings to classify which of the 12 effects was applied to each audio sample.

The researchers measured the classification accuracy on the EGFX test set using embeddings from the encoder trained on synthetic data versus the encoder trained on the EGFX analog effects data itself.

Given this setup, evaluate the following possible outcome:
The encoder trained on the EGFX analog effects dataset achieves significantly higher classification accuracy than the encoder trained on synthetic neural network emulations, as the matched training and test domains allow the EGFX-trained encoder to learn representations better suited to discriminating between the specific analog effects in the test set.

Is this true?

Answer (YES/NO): NO